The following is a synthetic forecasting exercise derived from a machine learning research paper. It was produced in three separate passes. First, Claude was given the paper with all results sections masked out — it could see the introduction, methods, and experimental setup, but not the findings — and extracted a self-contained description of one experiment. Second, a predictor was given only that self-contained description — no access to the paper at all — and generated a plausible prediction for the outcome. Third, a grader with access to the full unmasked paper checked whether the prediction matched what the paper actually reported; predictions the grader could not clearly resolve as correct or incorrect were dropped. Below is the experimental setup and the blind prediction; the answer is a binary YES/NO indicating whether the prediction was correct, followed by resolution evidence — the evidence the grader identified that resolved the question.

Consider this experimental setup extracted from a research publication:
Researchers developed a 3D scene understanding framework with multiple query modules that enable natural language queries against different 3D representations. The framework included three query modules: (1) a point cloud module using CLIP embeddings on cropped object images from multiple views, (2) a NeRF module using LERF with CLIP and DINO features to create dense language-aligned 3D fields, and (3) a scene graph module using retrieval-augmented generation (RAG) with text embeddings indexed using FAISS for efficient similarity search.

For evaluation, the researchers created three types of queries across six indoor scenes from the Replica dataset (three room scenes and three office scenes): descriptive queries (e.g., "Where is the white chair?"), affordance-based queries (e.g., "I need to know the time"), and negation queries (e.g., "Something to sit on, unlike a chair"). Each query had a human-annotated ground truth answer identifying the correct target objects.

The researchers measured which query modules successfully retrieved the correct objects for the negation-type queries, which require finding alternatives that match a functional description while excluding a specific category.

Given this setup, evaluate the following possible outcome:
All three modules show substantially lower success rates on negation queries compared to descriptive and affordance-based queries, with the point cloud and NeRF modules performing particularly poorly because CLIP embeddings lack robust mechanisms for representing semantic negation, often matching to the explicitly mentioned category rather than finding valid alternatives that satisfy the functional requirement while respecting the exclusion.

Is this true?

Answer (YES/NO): NO